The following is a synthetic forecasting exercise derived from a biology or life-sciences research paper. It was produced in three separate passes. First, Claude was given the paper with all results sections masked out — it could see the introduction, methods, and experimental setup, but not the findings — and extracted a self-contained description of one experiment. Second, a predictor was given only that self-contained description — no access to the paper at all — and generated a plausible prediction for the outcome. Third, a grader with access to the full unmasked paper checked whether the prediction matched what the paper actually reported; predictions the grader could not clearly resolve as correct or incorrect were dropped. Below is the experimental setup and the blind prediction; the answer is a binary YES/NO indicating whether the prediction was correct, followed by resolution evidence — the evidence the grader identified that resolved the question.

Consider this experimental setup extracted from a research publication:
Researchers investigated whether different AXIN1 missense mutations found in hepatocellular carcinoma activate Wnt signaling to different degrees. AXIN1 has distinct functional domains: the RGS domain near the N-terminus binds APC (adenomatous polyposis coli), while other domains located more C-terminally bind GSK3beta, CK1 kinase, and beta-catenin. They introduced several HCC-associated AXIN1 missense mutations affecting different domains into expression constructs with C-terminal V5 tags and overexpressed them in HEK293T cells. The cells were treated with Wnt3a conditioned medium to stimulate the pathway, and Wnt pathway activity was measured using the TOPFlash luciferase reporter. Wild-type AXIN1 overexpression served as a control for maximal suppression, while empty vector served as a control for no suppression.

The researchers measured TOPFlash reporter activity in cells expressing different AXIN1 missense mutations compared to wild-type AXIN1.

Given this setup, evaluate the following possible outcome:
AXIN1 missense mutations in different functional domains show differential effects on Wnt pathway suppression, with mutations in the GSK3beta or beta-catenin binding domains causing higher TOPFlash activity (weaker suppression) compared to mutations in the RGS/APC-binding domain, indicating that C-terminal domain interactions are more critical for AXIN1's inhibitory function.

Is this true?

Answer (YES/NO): NO